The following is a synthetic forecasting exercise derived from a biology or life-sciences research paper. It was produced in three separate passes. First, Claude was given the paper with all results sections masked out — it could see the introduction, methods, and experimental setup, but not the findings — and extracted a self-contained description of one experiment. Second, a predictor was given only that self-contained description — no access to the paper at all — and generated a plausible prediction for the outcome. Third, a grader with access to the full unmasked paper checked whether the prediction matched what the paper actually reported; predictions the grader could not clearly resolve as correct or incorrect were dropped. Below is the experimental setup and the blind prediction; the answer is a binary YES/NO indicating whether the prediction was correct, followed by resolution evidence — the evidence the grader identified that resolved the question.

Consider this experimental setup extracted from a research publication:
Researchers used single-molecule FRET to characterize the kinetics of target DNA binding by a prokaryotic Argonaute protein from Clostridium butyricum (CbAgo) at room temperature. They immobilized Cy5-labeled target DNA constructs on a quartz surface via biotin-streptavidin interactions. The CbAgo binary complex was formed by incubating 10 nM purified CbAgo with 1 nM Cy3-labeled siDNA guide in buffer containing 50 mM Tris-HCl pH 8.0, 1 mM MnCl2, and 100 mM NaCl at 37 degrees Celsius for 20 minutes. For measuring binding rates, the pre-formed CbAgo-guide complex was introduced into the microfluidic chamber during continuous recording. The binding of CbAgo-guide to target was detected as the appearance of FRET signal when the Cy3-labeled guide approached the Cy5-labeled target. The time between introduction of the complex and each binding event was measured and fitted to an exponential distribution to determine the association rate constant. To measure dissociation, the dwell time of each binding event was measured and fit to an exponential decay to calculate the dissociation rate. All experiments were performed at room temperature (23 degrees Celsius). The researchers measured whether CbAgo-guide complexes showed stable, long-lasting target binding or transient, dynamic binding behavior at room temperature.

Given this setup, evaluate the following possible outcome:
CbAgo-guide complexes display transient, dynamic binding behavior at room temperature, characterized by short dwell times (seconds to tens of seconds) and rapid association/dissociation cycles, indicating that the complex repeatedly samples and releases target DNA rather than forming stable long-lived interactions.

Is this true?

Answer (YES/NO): NO